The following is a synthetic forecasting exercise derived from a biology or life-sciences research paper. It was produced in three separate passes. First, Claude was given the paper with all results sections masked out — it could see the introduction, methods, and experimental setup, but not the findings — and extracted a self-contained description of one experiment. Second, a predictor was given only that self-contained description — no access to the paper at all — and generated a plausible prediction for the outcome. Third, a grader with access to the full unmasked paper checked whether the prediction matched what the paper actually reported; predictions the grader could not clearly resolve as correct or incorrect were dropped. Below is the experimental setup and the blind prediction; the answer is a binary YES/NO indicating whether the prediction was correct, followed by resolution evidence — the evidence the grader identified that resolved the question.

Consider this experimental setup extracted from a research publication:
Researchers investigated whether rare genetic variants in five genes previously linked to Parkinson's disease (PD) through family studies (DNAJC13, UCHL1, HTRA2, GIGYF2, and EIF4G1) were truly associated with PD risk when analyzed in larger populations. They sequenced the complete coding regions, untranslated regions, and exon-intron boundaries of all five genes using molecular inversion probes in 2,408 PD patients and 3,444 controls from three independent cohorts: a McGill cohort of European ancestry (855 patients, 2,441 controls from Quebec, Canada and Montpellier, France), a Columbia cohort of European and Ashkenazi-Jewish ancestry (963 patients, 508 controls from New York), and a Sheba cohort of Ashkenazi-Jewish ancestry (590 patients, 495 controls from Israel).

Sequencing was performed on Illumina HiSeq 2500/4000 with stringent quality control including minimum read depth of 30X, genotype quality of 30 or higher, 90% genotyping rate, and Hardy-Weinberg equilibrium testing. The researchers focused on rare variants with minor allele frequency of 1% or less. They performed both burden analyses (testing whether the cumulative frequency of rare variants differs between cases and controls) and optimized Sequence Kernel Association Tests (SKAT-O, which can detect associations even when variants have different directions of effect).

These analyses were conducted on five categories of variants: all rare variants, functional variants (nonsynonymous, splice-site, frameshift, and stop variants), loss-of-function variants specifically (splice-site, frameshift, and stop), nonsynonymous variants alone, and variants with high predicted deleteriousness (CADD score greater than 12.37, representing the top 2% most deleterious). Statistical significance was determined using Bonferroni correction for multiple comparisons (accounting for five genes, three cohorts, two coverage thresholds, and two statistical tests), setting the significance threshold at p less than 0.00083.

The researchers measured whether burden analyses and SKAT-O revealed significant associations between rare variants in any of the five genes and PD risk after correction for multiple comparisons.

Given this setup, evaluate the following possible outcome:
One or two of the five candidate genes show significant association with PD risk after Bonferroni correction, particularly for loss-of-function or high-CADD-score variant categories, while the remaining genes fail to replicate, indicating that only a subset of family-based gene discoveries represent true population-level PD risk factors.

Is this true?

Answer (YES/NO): NO